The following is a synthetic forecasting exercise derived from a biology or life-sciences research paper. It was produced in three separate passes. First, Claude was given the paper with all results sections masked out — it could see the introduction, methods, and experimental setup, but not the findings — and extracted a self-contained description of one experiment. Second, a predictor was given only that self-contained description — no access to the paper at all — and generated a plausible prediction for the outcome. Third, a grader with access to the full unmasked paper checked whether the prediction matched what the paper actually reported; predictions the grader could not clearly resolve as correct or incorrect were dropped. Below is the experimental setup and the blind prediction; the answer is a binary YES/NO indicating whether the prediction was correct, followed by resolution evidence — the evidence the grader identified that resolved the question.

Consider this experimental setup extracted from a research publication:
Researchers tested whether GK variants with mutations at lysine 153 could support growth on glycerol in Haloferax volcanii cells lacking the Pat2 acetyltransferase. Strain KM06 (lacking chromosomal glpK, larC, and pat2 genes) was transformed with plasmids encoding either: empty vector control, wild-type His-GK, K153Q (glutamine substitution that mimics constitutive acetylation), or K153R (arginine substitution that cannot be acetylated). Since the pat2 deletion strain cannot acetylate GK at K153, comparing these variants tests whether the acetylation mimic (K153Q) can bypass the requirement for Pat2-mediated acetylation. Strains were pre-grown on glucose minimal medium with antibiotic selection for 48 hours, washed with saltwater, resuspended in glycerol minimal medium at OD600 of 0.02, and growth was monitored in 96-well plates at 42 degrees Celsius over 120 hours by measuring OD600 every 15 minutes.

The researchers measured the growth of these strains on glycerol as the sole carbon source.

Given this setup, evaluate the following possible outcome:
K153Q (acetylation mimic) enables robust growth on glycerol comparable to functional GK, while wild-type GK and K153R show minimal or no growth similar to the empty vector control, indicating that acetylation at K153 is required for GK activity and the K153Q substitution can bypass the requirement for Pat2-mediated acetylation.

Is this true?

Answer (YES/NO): YES